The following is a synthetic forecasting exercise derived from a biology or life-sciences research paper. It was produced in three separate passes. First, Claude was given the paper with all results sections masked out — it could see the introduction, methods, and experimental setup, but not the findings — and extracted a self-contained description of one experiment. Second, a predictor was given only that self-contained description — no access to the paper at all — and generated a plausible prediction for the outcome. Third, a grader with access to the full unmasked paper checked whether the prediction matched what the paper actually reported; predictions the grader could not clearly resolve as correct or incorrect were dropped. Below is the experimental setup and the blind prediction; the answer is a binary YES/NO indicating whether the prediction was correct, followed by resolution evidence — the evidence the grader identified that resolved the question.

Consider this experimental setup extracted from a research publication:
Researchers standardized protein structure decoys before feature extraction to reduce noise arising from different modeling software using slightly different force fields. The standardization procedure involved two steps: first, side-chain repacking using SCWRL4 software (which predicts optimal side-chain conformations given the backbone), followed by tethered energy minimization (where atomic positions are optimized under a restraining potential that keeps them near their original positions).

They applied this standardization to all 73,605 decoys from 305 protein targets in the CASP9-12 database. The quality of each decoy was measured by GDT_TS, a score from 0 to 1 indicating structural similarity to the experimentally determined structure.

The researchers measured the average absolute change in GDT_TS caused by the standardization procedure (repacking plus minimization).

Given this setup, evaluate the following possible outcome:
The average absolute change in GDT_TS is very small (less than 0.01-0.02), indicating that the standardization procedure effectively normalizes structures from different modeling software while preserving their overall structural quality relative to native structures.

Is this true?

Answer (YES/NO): YES